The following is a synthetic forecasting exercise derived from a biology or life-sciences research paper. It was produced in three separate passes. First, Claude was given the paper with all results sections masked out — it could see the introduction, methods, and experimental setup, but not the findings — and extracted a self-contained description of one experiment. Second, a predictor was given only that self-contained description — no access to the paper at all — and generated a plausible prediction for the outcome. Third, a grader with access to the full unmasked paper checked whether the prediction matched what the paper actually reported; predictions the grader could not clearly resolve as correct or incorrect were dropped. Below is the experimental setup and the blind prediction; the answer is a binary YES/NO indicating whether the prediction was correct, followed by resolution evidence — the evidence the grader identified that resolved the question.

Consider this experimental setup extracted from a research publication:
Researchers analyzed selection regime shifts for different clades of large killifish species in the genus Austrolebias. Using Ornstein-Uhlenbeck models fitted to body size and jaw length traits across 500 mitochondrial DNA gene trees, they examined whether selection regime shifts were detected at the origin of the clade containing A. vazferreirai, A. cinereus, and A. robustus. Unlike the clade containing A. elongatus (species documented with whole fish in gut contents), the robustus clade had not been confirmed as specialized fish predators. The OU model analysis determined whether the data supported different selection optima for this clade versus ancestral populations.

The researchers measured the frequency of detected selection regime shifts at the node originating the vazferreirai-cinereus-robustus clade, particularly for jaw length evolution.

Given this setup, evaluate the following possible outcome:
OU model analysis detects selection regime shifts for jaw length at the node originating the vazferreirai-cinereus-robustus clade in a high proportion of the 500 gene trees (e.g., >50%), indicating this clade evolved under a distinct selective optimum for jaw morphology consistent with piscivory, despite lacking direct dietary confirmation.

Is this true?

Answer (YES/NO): NO